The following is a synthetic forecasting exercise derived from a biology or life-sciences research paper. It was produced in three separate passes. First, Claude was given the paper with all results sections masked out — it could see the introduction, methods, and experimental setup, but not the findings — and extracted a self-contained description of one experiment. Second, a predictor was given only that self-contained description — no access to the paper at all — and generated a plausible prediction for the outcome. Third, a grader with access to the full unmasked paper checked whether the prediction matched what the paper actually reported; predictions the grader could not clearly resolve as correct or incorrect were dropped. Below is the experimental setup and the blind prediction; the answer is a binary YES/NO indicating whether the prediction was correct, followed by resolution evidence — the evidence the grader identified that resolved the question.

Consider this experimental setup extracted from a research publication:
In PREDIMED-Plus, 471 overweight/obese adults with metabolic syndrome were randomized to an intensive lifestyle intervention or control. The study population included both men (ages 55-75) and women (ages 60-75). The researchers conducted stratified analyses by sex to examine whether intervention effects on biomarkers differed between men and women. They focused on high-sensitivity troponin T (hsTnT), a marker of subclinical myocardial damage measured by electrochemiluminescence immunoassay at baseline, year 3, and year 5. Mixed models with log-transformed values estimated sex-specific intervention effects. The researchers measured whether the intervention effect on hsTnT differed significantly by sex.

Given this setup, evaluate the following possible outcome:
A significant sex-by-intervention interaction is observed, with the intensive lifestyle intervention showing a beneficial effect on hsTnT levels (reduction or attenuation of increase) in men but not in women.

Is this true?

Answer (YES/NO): NO